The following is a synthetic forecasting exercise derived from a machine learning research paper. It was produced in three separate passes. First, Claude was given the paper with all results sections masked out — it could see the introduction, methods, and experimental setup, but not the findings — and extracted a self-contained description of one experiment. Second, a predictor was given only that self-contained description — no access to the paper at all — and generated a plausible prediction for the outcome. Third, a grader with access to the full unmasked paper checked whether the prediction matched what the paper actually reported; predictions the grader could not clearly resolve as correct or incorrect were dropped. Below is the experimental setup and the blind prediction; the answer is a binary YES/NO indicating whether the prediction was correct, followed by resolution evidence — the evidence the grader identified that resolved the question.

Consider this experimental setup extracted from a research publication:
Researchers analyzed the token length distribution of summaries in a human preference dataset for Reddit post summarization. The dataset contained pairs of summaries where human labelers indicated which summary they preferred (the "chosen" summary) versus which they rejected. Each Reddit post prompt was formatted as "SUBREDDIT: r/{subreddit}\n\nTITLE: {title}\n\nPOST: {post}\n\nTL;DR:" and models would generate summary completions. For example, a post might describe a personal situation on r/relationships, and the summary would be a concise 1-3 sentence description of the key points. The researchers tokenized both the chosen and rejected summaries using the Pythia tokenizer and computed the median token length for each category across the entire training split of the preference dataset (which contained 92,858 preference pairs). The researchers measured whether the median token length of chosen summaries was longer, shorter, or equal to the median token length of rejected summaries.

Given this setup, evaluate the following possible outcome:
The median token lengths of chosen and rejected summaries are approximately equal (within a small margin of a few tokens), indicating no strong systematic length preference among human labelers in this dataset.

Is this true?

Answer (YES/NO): YES